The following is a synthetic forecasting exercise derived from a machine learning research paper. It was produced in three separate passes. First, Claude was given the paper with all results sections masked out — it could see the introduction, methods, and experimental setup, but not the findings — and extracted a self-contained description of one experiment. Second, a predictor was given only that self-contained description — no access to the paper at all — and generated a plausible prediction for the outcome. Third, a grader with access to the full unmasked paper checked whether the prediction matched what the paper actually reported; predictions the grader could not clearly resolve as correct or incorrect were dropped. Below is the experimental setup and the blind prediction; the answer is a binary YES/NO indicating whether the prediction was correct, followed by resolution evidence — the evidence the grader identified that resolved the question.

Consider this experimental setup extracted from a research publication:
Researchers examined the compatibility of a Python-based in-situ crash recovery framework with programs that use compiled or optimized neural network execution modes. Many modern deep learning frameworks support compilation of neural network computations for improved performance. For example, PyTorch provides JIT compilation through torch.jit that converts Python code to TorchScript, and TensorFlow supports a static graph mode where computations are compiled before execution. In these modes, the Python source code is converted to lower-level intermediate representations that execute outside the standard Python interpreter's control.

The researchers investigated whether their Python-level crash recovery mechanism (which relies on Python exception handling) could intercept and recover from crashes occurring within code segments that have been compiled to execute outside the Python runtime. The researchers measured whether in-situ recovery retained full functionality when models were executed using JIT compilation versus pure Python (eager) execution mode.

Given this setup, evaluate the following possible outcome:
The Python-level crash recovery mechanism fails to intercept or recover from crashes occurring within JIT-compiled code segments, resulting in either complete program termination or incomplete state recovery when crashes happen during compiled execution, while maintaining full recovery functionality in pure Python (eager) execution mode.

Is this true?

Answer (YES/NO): NO